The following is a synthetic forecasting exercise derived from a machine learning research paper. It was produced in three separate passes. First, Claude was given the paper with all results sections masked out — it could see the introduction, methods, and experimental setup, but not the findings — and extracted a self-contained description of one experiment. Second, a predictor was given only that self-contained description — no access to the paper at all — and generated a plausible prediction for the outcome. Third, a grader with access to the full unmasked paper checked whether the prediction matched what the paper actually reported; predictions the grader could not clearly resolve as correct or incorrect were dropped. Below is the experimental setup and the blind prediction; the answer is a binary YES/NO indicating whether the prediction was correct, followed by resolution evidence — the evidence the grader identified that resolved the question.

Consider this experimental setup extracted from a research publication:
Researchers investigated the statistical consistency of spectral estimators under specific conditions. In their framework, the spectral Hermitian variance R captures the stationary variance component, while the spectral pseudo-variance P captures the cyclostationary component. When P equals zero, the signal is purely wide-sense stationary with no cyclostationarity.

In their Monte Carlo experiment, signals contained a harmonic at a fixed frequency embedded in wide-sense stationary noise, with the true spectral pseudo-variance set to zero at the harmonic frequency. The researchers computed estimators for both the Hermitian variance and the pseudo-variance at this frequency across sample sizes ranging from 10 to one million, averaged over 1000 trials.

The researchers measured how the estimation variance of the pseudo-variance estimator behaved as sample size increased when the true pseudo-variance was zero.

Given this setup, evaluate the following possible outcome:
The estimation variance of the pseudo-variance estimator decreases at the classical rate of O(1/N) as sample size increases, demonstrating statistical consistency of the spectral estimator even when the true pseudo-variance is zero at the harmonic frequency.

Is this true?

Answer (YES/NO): YES